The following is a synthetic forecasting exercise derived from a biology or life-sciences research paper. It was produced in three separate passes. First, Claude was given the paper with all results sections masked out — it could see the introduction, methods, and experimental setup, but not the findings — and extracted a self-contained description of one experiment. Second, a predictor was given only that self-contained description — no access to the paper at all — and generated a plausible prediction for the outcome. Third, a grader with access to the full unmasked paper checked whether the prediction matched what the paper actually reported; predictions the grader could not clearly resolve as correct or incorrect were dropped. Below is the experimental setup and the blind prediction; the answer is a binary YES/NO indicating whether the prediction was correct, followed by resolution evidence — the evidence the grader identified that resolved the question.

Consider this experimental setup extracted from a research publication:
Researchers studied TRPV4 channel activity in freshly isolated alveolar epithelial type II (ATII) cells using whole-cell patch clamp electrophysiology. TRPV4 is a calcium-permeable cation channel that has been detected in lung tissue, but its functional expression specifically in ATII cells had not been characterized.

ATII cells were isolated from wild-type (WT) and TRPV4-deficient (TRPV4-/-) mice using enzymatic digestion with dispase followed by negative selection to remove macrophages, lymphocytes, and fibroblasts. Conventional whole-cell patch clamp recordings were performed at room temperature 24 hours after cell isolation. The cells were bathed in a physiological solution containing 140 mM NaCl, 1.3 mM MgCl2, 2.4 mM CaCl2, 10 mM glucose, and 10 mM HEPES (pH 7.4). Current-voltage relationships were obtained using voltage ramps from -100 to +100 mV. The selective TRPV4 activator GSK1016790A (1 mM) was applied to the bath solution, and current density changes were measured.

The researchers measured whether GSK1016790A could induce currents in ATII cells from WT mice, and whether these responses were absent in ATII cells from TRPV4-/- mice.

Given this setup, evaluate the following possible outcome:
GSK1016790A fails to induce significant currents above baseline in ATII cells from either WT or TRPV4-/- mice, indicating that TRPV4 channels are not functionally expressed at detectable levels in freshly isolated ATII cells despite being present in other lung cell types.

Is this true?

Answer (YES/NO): NO